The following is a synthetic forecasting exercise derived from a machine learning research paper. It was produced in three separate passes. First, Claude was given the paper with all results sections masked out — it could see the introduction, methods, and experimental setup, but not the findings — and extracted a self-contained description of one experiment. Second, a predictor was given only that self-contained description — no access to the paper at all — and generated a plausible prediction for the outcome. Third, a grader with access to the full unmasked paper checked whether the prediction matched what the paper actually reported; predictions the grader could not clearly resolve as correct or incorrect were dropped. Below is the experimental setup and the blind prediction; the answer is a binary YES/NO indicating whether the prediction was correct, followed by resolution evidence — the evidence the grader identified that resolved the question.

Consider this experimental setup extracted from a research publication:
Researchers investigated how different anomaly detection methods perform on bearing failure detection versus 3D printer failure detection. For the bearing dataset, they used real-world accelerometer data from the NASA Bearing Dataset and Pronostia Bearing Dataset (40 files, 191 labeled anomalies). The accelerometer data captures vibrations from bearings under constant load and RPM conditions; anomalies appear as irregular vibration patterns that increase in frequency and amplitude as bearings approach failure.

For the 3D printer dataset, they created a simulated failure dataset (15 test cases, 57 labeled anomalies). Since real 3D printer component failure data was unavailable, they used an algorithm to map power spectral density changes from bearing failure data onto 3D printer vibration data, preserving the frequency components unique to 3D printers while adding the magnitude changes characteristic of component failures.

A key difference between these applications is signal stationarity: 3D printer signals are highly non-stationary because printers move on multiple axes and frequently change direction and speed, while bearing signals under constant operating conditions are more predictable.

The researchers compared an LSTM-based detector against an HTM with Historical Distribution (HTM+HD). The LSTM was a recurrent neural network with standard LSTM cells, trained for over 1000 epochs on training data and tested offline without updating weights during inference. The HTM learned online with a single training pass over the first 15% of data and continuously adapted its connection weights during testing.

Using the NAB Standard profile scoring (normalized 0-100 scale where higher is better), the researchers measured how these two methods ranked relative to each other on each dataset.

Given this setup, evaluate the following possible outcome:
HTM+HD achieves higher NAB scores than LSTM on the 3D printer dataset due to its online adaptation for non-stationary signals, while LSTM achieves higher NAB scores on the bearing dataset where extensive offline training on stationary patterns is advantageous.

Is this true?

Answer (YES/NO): NO